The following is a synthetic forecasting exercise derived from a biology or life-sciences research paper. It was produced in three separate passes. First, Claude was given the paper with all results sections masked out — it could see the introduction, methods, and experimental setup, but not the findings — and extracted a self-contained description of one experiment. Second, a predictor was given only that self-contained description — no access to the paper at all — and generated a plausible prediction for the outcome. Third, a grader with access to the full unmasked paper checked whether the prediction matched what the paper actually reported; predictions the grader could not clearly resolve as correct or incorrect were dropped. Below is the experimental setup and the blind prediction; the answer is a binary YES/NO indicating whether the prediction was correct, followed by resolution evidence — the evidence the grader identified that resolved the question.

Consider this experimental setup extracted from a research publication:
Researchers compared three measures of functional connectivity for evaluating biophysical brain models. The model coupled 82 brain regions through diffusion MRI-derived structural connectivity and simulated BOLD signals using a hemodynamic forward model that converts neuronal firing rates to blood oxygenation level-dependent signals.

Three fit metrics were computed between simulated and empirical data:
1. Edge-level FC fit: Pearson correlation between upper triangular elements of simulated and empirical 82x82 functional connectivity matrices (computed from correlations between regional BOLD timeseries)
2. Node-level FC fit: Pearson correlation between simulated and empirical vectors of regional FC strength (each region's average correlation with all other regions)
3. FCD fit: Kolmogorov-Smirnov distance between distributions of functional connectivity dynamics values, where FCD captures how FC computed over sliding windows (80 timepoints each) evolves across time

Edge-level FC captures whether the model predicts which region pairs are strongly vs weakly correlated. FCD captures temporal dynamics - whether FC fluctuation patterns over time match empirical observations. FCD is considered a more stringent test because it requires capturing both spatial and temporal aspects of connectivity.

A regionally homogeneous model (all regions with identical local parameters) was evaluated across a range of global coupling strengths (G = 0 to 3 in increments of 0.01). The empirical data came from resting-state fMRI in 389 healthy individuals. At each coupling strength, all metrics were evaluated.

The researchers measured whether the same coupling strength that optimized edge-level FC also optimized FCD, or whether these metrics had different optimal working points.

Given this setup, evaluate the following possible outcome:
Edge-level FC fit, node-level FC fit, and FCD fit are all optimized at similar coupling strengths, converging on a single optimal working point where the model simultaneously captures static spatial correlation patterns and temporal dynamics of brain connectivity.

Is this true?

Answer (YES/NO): NO